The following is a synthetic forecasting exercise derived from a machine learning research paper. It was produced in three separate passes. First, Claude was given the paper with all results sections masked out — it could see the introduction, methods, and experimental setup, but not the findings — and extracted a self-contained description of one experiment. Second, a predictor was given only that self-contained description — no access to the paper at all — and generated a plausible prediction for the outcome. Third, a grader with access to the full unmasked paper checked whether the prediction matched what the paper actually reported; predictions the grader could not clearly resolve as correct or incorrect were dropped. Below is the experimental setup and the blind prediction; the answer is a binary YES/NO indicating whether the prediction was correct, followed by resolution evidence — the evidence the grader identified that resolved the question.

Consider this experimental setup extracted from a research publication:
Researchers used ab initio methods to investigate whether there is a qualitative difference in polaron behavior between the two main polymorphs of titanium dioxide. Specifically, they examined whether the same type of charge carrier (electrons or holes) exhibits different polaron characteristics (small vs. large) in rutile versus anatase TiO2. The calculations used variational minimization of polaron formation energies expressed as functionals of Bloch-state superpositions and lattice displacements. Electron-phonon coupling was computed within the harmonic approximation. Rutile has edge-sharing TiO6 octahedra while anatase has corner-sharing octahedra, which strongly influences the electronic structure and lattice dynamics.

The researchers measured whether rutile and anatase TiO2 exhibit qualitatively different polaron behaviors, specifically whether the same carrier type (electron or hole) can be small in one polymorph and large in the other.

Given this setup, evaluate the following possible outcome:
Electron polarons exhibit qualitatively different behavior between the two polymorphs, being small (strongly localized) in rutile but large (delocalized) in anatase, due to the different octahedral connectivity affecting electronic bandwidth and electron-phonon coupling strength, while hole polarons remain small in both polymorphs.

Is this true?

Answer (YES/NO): NO